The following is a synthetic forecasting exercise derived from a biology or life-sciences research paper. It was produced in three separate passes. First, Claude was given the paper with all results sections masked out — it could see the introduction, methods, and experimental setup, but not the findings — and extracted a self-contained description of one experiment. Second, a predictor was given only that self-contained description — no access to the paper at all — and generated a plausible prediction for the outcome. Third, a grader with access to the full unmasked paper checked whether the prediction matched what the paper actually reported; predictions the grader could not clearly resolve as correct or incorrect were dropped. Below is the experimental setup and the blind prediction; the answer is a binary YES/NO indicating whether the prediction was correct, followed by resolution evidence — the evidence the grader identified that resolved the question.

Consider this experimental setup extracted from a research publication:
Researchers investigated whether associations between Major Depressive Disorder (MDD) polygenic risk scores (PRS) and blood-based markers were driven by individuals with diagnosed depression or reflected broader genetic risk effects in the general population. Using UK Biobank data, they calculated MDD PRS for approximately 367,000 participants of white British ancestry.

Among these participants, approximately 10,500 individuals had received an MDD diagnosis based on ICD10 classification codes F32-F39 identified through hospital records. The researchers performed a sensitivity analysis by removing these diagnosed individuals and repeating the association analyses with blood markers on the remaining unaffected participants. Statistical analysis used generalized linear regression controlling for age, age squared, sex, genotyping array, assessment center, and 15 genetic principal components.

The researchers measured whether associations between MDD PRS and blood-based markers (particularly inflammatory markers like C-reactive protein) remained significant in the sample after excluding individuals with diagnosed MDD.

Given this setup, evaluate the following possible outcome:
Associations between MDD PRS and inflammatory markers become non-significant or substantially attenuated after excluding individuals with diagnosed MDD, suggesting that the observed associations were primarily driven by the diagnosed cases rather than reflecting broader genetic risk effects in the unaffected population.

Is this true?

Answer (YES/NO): YES